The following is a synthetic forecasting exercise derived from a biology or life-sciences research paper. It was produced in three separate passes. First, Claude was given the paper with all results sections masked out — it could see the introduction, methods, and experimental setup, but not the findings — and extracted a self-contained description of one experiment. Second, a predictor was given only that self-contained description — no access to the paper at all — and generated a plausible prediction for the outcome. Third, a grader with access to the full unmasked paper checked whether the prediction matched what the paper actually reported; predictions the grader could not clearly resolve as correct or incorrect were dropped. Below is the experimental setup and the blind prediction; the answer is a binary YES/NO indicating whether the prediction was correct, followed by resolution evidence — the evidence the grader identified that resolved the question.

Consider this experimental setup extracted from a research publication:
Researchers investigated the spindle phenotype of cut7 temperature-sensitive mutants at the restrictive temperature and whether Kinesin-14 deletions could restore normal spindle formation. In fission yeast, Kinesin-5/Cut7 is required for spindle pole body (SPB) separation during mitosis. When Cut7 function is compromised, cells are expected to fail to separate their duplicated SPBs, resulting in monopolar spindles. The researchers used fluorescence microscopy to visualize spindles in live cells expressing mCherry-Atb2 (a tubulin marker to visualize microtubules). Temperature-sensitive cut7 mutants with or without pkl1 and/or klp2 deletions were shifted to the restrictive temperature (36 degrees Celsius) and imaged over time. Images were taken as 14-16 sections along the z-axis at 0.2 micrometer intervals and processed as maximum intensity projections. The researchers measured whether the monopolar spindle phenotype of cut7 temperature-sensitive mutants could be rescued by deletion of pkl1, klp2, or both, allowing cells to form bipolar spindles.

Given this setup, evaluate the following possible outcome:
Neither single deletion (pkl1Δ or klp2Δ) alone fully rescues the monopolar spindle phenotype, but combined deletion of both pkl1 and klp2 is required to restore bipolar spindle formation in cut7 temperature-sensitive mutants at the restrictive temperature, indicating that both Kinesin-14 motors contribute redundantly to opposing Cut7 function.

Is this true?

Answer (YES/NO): NO